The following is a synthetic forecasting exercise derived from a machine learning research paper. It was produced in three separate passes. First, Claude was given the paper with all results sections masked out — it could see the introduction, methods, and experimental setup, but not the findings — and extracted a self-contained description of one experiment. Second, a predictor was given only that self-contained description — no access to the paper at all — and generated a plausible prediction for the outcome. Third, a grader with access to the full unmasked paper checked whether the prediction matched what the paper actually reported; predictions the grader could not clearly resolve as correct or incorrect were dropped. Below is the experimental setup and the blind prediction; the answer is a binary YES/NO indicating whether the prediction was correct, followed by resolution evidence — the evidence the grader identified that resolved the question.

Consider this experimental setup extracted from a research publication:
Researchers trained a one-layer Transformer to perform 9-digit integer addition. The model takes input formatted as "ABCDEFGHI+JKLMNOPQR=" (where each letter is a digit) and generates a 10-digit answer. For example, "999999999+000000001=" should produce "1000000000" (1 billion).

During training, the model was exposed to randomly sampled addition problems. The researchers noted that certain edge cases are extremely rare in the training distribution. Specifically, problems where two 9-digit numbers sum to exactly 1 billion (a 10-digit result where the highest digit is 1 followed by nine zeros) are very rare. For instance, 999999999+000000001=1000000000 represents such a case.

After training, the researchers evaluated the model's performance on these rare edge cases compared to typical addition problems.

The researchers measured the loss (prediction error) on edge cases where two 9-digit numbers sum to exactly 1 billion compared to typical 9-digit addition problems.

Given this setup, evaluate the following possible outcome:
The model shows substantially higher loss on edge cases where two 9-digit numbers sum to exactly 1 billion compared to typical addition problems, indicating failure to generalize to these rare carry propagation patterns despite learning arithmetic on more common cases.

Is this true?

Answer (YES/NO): YES